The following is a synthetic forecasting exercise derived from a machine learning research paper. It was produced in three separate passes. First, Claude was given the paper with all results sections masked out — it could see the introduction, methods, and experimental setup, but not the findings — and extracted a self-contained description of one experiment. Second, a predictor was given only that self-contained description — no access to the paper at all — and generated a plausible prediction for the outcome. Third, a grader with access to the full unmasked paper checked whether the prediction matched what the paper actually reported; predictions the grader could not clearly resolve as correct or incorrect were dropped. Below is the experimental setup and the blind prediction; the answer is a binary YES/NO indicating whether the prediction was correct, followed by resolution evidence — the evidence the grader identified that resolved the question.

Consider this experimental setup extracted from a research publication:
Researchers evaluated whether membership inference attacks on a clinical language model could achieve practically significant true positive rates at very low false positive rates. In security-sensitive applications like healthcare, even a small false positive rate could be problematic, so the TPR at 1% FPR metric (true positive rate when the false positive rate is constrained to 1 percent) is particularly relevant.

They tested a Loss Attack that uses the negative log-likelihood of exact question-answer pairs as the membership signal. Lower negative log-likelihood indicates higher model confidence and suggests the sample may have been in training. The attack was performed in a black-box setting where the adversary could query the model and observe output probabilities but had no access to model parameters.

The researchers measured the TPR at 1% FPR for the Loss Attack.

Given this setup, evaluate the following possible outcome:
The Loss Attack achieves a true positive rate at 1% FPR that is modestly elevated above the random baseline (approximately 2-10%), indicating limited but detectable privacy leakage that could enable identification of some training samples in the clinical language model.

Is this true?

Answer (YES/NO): NO